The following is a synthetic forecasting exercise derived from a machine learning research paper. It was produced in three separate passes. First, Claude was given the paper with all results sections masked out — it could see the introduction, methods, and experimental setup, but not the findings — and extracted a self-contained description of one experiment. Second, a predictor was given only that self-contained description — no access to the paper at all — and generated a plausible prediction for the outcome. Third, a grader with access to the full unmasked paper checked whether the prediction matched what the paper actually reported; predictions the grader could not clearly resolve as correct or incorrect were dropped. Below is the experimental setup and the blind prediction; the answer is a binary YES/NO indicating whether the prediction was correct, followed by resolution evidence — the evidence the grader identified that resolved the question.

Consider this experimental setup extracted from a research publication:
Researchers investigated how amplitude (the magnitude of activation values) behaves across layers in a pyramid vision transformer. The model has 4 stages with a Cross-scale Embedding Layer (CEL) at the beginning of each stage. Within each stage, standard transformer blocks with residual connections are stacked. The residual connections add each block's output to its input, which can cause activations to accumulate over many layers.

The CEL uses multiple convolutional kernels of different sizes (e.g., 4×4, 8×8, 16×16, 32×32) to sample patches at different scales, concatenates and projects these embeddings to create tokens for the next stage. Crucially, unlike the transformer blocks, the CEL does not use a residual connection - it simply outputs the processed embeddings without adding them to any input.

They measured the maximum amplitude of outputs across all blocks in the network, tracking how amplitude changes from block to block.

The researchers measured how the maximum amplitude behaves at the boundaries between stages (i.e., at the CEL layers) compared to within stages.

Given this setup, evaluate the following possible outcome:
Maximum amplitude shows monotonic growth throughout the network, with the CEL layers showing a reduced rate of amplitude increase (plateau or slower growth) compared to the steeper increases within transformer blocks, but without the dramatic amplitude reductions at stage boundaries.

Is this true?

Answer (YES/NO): NO